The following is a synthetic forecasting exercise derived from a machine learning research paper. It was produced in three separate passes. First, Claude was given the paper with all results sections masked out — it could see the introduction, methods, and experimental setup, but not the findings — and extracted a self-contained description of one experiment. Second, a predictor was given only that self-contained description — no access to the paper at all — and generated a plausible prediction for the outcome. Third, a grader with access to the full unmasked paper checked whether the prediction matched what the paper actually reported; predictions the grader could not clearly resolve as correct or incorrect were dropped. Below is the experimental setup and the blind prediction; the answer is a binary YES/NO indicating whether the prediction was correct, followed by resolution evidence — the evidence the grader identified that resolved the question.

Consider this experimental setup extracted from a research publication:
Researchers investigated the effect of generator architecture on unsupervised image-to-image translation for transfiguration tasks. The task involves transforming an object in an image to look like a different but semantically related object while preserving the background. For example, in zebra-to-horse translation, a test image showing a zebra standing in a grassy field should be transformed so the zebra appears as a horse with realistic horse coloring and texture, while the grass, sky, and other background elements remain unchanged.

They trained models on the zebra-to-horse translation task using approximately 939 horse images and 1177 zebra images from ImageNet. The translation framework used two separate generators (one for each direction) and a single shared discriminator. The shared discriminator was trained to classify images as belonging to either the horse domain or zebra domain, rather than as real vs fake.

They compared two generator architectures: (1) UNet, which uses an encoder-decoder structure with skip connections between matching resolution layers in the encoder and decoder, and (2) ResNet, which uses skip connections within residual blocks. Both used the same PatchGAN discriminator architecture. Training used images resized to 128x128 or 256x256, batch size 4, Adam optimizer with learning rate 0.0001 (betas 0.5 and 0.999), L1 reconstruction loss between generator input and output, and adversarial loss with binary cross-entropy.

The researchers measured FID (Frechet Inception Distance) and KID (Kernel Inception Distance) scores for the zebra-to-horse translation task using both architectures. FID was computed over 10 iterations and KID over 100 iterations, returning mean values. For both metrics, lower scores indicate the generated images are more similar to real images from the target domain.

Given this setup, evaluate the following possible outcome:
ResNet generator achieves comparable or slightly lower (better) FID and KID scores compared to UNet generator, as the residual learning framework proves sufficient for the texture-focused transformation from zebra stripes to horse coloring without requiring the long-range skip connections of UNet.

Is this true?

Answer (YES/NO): YES